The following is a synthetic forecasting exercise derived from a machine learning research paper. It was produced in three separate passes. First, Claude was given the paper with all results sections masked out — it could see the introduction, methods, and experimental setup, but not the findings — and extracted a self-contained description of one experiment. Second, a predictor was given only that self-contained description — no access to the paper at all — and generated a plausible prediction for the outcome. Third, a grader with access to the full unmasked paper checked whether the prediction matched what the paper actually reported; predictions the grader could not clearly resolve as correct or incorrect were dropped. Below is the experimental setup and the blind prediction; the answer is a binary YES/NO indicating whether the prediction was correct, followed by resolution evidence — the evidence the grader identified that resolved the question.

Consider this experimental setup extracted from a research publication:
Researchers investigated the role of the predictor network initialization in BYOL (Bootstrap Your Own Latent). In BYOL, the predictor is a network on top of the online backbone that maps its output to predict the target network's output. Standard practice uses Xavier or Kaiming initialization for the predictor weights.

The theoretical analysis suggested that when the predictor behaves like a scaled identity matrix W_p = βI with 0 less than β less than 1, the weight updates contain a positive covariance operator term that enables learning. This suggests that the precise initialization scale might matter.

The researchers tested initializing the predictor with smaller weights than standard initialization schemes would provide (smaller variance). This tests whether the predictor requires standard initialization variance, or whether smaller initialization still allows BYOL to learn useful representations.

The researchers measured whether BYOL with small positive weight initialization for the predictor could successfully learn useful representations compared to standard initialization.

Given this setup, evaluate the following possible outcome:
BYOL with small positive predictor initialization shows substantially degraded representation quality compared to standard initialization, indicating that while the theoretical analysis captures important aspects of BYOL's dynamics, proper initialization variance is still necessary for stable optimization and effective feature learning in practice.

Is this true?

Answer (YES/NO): NO